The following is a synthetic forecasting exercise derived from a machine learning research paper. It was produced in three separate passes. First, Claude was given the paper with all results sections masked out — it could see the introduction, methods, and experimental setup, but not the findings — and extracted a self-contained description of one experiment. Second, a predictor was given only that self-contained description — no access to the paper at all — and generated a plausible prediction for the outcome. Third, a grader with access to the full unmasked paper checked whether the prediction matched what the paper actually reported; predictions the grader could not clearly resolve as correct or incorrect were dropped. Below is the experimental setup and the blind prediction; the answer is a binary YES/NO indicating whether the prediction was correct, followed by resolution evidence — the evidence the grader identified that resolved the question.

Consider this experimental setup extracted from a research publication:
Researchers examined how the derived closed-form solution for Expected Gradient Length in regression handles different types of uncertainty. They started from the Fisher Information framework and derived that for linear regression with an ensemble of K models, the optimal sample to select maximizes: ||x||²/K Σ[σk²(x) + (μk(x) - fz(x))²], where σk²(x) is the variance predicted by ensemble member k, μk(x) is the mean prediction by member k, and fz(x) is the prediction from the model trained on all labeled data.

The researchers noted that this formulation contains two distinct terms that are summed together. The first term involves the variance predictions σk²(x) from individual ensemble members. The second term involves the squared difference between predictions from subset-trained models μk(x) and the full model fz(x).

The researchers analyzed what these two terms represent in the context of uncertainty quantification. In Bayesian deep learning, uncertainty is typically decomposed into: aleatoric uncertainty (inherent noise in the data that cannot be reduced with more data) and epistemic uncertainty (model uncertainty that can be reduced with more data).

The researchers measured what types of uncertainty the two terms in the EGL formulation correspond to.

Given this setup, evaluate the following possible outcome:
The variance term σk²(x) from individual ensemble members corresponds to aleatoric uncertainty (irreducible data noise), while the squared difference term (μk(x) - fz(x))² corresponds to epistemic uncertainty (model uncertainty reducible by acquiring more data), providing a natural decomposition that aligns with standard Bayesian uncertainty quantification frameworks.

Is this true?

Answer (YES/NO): YES